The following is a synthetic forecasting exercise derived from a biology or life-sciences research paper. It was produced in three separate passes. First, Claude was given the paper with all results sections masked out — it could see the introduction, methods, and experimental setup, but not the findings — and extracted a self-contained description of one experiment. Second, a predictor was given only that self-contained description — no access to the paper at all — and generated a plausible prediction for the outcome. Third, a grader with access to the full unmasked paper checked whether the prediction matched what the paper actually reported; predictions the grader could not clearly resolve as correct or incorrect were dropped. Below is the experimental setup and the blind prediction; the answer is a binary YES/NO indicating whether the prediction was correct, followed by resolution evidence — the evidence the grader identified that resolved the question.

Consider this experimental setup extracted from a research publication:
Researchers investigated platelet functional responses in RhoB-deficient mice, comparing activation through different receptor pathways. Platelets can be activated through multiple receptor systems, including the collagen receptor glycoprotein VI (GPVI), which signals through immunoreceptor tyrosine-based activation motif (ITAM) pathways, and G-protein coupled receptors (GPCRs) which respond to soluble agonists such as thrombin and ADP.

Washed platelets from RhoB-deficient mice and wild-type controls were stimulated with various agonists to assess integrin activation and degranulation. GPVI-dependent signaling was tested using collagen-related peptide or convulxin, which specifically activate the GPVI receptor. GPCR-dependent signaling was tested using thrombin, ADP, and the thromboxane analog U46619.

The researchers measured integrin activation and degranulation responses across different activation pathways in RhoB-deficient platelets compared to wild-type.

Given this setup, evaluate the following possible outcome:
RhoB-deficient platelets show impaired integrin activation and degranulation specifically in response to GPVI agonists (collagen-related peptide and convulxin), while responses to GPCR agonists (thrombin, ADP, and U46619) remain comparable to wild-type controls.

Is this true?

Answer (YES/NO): NO